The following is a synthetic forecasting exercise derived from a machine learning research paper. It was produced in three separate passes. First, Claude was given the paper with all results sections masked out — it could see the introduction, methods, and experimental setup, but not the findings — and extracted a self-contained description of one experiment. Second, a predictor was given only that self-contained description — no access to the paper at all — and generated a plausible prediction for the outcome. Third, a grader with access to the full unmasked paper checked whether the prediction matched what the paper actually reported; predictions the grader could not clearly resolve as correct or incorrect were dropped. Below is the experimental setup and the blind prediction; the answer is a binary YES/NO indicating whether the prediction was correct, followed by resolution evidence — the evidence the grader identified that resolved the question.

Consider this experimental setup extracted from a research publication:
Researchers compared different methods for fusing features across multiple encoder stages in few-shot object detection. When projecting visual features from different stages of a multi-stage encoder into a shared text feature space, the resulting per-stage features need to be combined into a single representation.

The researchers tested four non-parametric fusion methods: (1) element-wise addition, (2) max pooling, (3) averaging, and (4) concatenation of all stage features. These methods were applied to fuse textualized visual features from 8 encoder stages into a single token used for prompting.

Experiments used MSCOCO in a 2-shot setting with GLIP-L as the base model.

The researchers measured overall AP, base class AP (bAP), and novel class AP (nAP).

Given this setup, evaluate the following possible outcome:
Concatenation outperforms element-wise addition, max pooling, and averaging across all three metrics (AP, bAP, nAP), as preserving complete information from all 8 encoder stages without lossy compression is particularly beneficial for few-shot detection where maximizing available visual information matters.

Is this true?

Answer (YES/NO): NO